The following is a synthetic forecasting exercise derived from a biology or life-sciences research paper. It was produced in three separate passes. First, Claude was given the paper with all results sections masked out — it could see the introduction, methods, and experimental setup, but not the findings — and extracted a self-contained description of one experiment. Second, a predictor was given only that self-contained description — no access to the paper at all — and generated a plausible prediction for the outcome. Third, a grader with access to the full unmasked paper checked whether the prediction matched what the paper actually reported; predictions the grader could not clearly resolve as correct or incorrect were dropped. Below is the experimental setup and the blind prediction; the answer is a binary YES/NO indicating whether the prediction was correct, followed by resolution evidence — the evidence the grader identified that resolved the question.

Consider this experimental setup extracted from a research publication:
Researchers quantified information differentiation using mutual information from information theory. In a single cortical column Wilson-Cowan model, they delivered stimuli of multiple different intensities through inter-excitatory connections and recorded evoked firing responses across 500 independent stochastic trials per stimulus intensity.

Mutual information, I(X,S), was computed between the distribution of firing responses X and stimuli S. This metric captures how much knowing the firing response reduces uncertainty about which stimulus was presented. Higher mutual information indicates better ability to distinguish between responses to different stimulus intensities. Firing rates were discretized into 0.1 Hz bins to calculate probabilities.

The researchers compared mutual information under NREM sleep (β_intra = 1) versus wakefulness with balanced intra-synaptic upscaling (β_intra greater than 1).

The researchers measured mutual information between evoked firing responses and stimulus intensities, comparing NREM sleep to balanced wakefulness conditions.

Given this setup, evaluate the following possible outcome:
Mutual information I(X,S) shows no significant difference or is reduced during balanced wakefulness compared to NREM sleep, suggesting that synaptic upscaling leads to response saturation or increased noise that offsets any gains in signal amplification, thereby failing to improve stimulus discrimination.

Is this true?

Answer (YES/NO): YES